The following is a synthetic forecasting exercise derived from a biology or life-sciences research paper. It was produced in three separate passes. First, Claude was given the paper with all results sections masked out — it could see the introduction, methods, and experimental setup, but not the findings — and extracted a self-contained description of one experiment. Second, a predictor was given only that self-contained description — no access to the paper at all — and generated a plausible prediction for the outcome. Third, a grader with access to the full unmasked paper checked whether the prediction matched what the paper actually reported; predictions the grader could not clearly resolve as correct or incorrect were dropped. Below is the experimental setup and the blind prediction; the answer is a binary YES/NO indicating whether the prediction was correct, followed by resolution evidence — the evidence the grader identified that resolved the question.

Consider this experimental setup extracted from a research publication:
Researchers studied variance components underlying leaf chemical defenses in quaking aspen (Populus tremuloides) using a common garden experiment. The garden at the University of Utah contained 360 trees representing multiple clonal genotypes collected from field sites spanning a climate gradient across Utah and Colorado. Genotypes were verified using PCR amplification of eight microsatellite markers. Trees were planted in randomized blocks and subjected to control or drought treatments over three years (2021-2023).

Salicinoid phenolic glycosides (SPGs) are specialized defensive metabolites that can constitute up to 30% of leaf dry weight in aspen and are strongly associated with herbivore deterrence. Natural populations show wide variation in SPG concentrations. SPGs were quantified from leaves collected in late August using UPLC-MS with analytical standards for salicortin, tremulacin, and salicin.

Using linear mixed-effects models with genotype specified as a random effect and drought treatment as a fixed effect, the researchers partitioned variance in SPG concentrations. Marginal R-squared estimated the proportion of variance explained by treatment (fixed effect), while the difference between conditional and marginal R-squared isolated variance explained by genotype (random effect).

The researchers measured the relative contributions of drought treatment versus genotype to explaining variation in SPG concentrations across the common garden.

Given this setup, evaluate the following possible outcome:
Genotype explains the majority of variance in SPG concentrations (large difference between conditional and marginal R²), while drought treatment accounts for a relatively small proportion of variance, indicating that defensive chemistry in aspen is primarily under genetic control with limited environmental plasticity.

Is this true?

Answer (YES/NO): NO